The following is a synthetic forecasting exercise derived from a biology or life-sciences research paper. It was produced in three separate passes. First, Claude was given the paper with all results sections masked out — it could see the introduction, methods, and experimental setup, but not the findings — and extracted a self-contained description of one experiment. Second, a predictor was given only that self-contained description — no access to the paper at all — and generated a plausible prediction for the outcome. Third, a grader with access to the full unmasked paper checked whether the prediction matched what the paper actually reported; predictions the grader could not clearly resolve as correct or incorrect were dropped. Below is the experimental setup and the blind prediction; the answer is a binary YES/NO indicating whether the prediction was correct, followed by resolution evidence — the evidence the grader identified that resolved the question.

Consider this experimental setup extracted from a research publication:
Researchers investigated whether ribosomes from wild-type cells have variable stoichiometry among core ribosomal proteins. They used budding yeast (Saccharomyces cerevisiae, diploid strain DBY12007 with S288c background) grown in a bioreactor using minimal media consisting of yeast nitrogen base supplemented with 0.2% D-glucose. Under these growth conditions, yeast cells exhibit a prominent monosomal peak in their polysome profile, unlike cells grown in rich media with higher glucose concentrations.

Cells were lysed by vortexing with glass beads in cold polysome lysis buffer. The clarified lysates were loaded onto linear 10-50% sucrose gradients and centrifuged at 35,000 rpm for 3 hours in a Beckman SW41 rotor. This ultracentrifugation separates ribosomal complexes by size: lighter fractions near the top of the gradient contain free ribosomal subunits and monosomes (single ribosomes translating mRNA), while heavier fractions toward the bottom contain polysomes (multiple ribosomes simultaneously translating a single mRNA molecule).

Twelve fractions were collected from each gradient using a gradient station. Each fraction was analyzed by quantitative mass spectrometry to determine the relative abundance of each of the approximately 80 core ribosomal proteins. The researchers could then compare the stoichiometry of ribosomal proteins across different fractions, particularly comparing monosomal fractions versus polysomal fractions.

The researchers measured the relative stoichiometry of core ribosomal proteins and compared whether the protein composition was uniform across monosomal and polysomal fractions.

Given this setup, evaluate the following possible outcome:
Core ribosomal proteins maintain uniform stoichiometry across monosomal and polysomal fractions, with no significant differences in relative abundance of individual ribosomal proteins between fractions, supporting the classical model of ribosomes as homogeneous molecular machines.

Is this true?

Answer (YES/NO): NO